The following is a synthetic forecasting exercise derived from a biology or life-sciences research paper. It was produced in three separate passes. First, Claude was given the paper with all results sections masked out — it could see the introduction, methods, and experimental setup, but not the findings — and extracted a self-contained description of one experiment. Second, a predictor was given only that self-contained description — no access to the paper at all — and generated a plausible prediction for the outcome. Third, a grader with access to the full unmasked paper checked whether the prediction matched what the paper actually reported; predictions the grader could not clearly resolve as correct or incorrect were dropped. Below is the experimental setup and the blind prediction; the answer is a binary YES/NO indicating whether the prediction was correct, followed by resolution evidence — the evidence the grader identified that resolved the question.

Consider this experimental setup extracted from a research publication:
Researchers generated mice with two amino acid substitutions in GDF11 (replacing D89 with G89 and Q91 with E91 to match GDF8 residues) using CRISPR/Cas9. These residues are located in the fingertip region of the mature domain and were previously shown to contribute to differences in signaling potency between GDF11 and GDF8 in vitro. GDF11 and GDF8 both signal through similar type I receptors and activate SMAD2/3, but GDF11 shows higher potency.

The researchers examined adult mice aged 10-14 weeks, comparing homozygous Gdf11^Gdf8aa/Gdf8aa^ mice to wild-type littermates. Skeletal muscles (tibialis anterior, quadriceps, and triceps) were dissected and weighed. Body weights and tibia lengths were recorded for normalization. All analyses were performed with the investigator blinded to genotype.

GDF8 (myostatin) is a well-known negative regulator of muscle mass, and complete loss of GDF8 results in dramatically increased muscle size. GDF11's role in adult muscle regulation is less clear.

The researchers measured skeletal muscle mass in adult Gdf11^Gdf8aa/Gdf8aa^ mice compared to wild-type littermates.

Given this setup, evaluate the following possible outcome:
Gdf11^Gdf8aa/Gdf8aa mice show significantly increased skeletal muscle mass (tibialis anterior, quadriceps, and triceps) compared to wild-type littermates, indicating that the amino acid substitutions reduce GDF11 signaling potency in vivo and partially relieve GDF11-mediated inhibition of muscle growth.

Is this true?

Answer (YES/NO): NO